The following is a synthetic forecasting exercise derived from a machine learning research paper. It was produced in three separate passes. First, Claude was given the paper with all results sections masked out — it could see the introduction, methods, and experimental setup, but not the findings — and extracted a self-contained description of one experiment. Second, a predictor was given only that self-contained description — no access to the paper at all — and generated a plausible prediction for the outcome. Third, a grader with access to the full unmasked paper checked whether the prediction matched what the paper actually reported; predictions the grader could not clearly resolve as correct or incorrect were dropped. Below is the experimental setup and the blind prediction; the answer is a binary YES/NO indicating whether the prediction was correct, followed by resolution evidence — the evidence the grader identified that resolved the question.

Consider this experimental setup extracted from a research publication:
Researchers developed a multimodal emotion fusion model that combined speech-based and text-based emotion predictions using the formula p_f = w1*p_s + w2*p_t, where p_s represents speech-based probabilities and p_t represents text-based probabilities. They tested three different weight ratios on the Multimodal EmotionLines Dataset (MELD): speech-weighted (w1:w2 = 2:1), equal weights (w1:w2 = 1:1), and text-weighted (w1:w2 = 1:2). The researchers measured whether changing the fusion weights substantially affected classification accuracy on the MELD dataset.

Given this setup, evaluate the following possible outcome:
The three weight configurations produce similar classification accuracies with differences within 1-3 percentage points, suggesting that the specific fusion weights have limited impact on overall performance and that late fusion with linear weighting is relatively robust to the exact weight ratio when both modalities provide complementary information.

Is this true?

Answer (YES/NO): YES